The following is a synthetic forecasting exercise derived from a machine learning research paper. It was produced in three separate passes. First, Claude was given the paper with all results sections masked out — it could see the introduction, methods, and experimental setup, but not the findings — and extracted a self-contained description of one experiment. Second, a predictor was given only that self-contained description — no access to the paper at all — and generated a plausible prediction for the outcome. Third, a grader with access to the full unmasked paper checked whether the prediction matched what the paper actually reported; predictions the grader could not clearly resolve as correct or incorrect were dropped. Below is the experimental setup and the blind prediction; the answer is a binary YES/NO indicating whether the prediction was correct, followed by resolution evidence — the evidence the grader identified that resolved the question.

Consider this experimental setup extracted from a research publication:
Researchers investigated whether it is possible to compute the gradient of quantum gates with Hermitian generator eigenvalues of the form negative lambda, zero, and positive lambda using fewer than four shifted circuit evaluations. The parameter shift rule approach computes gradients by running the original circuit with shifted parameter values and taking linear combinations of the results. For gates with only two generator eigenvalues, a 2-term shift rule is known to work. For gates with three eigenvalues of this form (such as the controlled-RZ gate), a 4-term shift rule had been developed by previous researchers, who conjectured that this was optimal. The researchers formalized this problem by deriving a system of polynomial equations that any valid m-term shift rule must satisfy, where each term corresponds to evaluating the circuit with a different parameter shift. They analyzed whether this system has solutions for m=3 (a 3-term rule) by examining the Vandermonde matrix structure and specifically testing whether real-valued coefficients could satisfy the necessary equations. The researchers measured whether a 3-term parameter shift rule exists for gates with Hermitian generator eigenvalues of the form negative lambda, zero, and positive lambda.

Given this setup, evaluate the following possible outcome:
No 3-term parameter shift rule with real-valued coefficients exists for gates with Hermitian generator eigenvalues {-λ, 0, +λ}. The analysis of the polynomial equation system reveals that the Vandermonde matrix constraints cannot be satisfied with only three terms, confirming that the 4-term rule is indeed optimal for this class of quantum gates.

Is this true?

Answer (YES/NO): YES